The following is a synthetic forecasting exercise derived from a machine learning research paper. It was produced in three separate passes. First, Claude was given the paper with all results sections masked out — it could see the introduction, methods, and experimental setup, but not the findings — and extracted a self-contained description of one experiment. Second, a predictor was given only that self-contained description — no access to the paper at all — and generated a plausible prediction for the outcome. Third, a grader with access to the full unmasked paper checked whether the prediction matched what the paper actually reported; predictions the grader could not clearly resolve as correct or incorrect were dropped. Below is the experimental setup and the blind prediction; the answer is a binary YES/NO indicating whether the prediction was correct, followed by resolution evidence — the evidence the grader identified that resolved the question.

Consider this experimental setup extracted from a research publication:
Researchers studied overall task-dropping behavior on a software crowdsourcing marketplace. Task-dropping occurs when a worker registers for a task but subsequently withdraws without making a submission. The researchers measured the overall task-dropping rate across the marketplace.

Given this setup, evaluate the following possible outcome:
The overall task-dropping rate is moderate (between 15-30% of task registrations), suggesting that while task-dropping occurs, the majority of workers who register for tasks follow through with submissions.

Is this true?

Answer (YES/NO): NO